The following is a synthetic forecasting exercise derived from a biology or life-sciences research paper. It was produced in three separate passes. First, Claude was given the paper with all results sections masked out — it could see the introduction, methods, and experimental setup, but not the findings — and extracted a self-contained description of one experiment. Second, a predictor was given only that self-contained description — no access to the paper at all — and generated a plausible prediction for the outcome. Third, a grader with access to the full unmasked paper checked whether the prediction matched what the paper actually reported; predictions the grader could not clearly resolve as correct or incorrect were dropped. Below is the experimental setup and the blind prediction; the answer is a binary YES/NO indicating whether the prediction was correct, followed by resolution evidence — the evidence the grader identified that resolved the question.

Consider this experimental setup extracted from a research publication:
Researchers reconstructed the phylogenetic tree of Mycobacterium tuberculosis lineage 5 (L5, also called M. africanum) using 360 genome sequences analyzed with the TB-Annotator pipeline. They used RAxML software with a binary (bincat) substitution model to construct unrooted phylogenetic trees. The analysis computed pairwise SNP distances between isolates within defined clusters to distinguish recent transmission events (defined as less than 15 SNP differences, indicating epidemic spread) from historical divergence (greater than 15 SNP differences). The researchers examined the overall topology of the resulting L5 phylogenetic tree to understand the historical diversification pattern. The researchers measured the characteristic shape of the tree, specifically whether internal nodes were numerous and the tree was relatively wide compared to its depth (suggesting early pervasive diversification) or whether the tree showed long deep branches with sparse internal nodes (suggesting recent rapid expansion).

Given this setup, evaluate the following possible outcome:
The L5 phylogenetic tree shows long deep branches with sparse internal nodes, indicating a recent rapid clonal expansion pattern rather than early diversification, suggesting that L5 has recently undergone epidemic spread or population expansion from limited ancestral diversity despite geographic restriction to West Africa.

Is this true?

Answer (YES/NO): NO